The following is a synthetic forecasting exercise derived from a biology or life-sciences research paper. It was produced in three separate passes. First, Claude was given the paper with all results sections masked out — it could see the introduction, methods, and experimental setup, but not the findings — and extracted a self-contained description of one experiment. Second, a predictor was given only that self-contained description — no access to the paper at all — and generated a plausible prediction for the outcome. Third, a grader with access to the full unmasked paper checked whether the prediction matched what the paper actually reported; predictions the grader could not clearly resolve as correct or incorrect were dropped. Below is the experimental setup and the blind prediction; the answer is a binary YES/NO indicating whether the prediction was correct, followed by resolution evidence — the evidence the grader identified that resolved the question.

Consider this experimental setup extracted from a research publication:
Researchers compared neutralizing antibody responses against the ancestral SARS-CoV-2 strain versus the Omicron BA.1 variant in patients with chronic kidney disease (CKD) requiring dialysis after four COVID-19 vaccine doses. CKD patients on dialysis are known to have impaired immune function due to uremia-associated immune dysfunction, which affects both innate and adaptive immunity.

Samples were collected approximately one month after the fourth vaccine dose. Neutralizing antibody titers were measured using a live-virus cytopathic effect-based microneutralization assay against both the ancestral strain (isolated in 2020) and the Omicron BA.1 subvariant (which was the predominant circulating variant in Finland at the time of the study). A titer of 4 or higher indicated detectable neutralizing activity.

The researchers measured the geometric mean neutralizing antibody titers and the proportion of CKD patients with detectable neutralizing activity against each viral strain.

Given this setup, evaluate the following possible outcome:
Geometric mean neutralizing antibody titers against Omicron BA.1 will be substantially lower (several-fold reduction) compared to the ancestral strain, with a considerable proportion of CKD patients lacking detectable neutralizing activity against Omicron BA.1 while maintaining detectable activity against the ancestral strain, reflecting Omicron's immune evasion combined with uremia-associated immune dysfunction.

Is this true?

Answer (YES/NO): YES